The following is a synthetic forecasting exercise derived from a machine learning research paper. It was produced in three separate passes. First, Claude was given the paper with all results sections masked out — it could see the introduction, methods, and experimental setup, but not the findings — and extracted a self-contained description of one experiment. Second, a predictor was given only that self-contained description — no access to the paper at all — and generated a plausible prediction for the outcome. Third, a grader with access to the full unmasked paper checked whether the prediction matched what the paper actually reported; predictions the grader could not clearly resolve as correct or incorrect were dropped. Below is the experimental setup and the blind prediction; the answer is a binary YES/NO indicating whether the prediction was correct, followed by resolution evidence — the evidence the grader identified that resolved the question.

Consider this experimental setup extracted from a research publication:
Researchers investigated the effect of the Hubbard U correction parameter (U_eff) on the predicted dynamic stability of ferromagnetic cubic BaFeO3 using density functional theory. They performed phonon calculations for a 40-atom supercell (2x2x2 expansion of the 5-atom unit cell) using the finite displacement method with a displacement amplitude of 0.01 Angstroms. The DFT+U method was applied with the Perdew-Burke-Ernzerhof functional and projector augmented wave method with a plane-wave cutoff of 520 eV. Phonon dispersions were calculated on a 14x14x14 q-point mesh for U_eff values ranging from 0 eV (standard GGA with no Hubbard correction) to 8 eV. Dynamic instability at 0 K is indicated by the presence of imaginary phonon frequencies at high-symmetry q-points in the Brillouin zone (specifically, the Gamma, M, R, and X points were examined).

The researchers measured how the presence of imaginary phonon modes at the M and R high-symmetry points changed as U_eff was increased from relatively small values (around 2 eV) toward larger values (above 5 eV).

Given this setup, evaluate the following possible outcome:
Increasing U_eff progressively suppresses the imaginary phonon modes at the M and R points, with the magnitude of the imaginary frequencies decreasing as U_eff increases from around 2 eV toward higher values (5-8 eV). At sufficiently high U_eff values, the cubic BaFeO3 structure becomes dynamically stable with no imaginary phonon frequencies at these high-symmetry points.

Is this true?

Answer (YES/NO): YES